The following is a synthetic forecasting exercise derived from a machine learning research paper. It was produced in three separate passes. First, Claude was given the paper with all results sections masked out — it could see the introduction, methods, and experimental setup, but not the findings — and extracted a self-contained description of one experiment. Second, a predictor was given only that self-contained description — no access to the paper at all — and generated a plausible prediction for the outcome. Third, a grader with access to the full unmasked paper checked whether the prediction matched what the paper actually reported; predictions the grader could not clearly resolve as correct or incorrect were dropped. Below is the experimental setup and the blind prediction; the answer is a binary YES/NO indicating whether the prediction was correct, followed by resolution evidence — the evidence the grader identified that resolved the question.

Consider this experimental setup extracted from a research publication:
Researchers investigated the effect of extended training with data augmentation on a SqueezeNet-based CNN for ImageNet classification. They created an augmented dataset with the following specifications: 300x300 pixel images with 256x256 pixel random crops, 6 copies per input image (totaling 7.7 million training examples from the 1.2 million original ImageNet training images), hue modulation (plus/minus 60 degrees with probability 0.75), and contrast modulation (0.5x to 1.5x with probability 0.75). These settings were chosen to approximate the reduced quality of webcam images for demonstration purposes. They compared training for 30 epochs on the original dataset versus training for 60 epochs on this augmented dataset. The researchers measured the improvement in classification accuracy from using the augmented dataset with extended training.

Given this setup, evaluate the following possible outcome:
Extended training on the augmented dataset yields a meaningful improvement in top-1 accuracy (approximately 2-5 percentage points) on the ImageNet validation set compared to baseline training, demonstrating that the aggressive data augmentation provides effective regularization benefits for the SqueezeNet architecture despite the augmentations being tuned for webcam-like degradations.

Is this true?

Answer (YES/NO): YES